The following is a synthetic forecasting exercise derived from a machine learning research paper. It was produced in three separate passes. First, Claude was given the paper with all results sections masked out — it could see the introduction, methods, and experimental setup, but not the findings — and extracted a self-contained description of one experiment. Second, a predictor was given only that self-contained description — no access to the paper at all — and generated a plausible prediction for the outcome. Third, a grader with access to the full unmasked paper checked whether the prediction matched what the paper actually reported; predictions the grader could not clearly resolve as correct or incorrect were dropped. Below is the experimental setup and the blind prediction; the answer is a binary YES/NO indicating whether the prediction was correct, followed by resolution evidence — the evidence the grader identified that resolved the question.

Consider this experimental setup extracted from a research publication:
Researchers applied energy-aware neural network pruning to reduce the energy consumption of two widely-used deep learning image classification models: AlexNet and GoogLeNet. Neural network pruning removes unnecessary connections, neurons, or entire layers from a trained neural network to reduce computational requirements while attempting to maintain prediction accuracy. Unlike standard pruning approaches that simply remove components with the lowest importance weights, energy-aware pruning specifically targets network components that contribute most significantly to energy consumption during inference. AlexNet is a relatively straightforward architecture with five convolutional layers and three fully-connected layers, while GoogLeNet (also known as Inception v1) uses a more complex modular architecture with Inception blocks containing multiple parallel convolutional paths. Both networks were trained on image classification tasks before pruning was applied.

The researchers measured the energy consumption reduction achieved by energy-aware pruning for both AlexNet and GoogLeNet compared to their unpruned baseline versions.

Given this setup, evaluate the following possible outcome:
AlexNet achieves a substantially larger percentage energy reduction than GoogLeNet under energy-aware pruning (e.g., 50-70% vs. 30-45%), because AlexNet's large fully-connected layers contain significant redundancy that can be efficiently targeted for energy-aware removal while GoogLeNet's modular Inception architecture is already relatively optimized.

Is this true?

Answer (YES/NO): NO